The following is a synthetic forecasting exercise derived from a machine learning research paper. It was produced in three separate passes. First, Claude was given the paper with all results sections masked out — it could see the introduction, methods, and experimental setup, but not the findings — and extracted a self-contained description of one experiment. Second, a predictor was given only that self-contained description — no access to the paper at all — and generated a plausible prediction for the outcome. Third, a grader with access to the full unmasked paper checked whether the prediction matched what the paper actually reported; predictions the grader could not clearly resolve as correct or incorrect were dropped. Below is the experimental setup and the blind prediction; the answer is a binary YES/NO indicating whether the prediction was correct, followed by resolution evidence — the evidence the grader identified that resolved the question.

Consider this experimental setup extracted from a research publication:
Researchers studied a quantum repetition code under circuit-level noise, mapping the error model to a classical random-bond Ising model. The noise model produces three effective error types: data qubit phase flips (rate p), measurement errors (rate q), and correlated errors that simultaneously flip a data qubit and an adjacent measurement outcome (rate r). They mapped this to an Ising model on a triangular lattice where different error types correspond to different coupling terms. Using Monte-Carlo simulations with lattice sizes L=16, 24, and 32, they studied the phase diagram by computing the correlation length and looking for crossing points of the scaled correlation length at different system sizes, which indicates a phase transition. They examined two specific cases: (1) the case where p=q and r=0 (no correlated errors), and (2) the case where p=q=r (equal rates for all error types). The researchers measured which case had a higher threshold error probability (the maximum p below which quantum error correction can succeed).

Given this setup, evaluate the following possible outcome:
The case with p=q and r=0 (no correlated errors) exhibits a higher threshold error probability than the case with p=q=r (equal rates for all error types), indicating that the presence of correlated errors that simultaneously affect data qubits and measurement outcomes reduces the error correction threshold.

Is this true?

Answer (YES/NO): YES